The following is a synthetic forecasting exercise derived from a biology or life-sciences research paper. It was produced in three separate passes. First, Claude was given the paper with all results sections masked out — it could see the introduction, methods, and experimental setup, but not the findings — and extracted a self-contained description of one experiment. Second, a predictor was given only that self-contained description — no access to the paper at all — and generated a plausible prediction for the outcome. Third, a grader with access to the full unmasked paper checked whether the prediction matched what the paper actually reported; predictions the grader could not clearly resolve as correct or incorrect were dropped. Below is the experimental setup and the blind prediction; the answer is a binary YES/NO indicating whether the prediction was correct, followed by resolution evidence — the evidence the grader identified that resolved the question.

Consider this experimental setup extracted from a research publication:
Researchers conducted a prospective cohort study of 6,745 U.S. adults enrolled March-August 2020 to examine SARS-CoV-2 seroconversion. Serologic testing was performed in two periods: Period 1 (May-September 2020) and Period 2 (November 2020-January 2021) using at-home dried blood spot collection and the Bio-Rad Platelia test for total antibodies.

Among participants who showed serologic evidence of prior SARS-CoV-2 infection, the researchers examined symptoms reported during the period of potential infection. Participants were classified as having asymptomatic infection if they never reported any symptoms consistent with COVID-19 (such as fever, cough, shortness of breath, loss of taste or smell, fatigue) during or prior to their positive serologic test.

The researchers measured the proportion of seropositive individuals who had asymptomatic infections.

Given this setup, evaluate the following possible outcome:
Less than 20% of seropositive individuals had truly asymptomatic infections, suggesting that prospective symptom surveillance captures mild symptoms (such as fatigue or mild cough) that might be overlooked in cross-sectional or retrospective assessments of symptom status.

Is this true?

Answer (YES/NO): NO